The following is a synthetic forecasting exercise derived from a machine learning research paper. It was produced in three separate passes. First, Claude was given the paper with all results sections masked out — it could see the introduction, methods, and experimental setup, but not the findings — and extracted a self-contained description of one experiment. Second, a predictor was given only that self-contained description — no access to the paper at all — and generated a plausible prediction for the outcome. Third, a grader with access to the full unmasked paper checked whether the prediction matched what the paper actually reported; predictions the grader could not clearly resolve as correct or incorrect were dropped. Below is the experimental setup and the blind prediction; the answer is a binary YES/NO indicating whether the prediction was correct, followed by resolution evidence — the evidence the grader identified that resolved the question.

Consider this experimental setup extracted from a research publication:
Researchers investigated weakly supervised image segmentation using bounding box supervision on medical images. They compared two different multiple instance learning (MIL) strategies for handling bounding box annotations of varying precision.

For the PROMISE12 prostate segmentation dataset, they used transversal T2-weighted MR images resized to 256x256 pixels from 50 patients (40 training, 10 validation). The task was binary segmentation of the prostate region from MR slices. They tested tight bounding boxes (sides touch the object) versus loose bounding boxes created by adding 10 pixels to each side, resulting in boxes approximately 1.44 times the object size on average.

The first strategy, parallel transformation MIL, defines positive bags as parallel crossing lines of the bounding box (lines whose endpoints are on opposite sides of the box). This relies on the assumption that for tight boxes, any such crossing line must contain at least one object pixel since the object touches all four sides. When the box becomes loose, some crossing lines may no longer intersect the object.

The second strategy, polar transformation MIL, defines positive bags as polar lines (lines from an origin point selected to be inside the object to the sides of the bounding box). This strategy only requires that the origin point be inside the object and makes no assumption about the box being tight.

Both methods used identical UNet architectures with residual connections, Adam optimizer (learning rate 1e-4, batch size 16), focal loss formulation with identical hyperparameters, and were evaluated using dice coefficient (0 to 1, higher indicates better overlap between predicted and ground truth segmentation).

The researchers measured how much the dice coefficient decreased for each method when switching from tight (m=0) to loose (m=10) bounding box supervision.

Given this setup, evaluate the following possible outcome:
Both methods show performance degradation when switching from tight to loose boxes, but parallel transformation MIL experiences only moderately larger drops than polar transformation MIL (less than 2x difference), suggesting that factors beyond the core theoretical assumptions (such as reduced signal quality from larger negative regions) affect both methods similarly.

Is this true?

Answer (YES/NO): NO